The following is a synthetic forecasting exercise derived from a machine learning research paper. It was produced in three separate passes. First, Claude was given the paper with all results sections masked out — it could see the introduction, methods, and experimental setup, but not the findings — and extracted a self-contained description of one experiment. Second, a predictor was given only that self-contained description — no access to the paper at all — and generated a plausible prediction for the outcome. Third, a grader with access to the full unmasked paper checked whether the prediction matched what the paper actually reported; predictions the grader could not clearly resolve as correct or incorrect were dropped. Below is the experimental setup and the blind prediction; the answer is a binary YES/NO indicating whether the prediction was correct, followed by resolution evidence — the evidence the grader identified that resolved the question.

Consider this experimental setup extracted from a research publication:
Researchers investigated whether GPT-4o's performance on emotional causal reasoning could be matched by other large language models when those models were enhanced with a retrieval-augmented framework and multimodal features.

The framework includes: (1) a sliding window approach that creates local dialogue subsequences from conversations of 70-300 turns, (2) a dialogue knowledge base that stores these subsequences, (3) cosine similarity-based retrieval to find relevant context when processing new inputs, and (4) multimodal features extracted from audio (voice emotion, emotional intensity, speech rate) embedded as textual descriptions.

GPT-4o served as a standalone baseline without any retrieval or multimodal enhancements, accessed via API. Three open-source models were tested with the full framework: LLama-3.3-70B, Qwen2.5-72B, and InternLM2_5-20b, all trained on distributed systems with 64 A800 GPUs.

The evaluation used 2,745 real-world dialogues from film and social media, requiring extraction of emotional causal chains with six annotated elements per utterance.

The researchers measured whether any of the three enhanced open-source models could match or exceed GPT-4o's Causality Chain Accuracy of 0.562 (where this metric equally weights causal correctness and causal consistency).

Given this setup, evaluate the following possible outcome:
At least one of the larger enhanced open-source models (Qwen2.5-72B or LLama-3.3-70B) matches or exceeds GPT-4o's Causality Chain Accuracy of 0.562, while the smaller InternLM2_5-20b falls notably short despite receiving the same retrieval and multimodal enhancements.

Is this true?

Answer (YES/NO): NO